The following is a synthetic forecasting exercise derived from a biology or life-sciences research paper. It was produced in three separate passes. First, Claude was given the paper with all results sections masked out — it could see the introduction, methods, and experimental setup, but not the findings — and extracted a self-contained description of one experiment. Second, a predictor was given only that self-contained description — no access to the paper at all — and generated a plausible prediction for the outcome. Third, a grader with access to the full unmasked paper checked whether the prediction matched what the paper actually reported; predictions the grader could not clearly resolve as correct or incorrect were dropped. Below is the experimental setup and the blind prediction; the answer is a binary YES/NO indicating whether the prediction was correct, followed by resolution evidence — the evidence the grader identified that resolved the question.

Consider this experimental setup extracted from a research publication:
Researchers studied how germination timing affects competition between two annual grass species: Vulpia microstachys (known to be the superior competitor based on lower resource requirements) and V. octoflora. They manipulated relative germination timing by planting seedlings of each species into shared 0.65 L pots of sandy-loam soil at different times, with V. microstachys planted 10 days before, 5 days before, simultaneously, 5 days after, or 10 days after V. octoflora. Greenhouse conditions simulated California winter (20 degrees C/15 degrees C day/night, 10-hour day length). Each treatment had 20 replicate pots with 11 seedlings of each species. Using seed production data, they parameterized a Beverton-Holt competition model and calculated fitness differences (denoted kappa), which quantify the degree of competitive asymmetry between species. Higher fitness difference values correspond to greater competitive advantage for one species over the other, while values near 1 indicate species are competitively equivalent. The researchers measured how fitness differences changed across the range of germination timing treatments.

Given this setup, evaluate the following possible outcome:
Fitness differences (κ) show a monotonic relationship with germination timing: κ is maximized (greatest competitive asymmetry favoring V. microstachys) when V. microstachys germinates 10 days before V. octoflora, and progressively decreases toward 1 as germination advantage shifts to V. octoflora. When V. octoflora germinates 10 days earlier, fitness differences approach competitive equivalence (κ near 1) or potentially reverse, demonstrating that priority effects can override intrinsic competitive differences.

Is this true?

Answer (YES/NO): NO